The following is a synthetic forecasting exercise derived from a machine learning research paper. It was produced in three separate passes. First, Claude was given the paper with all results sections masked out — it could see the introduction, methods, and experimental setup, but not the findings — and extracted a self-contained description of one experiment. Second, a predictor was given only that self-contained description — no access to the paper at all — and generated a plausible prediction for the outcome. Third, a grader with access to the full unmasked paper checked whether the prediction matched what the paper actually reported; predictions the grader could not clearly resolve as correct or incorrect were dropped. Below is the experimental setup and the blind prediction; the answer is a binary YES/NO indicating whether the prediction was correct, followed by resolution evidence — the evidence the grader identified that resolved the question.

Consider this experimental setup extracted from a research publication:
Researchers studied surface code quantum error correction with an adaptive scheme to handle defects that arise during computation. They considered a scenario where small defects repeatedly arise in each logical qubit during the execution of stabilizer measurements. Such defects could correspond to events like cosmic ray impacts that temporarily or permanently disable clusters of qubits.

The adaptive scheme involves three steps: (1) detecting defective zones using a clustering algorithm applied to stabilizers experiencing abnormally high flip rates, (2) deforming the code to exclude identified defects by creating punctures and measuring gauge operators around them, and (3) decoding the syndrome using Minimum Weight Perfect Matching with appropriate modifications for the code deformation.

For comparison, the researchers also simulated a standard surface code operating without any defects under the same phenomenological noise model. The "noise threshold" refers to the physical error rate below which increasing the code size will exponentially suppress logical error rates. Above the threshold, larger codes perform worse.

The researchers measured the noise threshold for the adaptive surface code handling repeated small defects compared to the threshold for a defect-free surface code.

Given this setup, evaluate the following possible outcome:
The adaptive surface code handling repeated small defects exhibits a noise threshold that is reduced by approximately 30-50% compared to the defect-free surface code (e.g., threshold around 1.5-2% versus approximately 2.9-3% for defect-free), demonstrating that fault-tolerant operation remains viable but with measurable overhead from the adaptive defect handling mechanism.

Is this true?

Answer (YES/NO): NO